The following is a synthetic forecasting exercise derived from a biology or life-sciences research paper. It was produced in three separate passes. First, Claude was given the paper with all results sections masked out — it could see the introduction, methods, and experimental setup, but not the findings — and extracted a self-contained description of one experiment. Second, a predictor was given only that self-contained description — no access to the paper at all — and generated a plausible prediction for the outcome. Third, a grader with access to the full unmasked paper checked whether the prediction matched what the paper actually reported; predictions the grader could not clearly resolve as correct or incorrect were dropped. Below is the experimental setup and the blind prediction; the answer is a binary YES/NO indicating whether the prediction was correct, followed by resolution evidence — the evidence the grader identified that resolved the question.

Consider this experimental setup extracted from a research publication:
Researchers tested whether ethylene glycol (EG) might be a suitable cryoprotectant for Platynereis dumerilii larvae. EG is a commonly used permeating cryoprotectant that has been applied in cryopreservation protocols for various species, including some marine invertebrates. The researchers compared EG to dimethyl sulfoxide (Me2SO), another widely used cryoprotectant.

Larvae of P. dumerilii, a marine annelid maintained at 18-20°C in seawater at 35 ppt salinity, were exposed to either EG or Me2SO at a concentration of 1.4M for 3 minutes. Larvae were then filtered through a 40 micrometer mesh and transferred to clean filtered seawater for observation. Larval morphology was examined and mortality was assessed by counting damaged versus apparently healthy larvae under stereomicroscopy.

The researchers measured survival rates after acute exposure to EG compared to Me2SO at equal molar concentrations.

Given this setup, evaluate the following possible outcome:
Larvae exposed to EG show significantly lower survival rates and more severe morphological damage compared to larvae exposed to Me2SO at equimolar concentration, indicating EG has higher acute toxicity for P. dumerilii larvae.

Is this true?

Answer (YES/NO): NO